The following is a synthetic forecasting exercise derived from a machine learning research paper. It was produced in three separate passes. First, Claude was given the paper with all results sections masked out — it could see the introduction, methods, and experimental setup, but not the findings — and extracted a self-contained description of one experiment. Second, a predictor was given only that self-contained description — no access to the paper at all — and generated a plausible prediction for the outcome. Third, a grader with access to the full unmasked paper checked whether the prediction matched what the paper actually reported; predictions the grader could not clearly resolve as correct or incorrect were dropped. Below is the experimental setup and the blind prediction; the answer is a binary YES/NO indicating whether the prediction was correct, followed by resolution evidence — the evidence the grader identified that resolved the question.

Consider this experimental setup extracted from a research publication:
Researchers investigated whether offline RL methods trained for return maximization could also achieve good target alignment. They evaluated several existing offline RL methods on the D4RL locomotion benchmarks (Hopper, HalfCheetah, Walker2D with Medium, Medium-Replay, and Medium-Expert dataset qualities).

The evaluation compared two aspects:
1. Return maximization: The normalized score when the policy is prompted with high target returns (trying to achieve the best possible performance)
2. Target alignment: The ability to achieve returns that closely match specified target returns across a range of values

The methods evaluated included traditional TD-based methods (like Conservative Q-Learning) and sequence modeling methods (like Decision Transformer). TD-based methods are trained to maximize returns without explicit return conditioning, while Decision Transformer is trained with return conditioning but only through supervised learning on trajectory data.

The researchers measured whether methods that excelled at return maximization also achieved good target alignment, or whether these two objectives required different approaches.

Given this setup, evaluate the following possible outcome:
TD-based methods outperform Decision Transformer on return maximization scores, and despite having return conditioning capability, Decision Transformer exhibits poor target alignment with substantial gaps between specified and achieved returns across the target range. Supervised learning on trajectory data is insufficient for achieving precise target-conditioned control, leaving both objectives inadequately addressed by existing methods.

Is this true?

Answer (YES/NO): YES